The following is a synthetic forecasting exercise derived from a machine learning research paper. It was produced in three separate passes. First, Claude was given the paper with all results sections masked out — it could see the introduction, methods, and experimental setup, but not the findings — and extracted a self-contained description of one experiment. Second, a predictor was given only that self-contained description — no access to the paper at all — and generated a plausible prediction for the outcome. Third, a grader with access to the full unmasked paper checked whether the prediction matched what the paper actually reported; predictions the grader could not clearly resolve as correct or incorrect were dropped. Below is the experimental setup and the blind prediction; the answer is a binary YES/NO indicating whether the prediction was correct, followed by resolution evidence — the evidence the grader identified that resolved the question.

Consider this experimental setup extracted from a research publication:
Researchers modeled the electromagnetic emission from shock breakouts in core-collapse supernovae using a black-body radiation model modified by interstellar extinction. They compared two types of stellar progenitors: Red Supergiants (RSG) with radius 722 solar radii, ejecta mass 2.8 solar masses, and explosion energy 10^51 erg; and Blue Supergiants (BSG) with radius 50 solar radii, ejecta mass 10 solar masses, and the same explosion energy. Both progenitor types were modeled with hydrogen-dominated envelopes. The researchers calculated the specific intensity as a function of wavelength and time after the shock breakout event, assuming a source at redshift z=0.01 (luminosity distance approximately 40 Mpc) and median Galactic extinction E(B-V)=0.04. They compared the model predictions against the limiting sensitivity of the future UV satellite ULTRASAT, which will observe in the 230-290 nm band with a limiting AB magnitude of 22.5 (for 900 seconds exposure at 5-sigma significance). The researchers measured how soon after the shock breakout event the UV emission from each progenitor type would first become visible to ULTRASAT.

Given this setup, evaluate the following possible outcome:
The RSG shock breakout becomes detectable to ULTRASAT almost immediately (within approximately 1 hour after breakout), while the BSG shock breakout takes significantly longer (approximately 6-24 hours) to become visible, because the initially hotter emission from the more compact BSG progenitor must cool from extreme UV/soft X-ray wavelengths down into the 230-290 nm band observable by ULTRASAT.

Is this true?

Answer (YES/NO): NO